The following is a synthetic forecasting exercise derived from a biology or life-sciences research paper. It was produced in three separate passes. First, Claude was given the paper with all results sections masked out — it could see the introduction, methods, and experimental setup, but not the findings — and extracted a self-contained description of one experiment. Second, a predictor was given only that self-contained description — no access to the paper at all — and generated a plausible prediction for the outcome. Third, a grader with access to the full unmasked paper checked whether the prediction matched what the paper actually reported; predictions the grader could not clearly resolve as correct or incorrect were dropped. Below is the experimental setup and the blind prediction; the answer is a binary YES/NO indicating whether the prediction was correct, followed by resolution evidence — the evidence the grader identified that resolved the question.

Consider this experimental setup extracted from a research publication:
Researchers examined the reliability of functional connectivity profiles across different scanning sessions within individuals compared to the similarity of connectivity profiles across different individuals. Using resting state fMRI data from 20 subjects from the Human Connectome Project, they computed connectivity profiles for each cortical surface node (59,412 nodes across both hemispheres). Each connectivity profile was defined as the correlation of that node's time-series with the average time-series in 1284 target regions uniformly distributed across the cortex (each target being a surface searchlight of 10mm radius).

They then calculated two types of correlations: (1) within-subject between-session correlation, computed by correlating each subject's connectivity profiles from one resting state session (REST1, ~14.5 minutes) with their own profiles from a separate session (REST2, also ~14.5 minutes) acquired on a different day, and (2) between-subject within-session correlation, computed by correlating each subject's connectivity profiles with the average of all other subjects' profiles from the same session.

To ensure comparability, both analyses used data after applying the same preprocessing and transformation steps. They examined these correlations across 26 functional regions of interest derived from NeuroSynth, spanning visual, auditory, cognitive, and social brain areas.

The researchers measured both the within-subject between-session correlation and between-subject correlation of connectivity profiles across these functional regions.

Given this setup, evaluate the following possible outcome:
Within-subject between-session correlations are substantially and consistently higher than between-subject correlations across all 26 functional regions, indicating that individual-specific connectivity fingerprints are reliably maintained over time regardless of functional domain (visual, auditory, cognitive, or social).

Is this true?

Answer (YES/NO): NO